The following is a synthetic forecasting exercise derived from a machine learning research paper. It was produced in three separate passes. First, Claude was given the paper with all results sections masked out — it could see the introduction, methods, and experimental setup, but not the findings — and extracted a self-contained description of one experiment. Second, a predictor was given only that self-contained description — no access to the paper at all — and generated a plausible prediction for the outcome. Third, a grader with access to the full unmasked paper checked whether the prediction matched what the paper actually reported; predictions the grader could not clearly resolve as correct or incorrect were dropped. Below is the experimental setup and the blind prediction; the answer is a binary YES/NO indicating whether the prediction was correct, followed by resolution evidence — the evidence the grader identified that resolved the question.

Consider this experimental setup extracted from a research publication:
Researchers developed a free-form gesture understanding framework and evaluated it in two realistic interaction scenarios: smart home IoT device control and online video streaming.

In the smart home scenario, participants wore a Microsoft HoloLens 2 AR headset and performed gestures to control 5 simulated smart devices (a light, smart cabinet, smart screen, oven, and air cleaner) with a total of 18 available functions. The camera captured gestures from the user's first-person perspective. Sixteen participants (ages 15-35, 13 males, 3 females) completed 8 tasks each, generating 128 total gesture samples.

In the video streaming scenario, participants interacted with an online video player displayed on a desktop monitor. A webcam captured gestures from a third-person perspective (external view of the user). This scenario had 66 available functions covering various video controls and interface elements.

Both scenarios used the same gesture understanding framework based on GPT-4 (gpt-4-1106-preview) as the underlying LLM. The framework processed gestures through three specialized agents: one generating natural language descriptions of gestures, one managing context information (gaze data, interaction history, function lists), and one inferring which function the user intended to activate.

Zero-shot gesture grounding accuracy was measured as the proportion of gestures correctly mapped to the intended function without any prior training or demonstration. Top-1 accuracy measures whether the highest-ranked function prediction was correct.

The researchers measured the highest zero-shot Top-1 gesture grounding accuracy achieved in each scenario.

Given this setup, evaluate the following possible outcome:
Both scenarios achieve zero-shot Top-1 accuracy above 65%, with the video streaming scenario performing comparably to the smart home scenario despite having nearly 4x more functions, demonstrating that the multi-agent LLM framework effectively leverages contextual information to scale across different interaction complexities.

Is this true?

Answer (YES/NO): NO